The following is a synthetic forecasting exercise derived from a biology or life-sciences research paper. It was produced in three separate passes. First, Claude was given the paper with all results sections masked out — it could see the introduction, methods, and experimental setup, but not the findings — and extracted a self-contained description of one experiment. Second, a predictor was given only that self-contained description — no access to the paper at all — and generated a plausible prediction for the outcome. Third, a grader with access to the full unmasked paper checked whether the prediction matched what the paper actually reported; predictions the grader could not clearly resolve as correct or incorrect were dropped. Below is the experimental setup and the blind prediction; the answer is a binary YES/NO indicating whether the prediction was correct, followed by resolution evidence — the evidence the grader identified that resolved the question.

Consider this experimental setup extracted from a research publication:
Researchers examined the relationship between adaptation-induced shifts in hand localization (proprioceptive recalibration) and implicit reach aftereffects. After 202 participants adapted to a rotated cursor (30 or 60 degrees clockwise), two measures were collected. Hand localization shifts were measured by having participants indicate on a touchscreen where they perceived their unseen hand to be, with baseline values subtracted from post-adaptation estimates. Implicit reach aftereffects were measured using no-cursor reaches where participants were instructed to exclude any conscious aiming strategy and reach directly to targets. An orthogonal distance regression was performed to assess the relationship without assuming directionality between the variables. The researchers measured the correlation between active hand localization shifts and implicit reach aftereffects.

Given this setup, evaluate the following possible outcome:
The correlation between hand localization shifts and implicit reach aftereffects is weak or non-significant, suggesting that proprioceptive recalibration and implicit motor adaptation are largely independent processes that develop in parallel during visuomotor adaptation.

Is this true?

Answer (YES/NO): NO